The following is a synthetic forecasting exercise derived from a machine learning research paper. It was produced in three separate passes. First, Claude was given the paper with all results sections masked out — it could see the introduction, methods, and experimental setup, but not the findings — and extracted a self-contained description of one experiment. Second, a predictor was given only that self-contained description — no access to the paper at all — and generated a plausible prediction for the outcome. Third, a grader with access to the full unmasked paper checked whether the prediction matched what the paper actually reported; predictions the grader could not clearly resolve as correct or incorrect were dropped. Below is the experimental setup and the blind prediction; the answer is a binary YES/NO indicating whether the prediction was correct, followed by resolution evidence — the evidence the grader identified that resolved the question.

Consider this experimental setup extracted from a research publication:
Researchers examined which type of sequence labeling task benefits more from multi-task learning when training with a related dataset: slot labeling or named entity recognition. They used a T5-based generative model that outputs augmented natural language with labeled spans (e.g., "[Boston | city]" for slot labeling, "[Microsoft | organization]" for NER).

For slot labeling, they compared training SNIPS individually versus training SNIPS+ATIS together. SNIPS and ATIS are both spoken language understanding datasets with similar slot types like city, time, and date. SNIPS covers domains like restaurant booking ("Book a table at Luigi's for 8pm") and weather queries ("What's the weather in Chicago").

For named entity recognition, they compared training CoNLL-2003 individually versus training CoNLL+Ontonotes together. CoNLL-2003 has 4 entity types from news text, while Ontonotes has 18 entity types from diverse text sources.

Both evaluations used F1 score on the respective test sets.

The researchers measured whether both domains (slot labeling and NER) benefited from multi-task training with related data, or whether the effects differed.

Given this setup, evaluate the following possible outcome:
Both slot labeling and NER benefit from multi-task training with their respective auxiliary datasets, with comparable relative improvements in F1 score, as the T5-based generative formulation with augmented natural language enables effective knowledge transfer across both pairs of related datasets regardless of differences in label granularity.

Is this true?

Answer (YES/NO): NO